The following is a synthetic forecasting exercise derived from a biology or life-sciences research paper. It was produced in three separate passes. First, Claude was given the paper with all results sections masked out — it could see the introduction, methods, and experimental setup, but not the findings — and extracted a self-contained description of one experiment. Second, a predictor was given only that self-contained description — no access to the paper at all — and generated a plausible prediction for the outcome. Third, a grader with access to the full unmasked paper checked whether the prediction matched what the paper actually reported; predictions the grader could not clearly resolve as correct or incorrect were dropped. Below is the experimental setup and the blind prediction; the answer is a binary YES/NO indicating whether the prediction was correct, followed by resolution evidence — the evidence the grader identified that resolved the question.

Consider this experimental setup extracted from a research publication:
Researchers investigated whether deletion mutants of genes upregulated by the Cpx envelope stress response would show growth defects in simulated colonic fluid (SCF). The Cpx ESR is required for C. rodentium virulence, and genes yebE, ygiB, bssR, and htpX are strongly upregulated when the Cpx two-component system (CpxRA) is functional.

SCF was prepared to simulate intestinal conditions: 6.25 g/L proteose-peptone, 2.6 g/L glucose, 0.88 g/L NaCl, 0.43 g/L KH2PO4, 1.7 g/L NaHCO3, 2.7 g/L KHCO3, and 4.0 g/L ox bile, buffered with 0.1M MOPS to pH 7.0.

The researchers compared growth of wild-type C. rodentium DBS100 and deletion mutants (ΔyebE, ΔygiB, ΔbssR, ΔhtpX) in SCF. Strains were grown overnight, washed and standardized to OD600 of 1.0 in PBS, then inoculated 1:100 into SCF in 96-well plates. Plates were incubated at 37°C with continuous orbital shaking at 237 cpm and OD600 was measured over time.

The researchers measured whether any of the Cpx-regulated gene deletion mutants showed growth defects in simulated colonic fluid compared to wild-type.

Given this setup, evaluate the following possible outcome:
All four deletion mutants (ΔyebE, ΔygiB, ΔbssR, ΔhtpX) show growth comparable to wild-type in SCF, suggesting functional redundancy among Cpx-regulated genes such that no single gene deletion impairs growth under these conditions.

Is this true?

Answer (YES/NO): YES